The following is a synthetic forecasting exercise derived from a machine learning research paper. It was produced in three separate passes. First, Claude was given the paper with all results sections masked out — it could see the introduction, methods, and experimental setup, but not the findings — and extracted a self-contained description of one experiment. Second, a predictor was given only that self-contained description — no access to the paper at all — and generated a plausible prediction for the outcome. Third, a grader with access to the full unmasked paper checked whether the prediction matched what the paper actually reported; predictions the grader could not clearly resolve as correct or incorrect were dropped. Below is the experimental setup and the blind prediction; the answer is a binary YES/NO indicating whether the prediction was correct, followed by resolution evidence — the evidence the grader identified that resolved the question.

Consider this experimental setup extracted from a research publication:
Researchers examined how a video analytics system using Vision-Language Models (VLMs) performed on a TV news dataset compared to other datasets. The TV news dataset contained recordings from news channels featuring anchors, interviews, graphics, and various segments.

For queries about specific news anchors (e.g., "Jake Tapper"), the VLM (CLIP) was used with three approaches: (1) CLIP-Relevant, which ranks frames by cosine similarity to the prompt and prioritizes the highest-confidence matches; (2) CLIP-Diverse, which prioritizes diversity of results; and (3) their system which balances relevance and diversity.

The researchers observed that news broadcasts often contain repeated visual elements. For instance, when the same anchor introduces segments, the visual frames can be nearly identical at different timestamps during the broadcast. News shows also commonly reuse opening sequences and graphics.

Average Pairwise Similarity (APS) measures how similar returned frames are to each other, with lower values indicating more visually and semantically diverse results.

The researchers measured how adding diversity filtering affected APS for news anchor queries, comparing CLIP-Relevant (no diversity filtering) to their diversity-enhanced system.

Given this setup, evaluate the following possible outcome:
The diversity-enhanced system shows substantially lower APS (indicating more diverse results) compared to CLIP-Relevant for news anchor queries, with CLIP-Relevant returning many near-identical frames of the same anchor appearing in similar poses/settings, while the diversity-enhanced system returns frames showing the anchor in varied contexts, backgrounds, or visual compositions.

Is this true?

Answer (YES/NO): YES